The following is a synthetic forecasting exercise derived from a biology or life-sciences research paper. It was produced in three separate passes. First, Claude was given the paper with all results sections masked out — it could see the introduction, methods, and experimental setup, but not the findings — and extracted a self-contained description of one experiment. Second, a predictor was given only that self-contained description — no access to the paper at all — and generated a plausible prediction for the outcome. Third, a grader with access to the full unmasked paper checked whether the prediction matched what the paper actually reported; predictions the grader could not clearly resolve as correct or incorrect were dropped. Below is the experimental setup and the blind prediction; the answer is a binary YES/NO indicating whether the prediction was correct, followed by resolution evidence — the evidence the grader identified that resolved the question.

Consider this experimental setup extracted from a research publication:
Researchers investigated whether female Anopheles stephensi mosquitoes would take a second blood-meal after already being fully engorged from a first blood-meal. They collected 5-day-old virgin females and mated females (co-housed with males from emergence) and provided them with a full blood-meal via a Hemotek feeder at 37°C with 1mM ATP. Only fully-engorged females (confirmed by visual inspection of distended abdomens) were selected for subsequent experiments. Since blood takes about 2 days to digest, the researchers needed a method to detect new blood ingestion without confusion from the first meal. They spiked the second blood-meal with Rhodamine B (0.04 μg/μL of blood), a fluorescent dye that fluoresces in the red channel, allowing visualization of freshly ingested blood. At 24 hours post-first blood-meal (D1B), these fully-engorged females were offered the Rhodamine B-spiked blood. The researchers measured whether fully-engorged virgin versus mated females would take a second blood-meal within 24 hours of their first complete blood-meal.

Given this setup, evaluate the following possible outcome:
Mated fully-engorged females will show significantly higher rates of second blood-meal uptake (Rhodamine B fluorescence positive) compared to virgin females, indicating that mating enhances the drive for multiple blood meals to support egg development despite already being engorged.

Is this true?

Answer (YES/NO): NO